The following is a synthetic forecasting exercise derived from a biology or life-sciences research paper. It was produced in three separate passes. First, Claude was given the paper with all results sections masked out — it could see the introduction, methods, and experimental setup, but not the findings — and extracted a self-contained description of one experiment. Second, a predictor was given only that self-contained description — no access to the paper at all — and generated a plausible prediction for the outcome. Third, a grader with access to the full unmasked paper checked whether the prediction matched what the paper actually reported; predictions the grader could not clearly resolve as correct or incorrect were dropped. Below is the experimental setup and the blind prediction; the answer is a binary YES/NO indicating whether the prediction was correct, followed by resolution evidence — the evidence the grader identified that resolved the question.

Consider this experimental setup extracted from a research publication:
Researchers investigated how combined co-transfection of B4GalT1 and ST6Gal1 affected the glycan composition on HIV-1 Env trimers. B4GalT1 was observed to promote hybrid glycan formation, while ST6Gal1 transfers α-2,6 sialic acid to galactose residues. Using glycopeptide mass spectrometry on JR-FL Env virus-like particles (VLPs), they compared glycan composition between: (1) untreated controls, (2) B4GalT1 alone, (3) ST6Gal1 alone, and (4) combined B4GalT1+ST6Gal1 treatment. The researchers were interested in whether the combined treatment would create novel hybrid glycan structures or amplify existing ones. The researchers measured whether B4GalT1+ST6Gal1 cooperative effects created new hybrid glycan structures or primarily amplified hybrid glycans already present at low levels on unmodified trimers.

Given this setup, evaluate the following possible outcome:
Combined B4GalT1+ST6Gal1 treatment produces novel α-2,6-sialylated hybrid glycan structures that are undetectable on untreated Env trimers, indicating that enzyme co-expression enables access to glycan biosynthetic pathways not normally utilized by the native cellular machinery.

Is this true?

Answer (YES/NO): NO